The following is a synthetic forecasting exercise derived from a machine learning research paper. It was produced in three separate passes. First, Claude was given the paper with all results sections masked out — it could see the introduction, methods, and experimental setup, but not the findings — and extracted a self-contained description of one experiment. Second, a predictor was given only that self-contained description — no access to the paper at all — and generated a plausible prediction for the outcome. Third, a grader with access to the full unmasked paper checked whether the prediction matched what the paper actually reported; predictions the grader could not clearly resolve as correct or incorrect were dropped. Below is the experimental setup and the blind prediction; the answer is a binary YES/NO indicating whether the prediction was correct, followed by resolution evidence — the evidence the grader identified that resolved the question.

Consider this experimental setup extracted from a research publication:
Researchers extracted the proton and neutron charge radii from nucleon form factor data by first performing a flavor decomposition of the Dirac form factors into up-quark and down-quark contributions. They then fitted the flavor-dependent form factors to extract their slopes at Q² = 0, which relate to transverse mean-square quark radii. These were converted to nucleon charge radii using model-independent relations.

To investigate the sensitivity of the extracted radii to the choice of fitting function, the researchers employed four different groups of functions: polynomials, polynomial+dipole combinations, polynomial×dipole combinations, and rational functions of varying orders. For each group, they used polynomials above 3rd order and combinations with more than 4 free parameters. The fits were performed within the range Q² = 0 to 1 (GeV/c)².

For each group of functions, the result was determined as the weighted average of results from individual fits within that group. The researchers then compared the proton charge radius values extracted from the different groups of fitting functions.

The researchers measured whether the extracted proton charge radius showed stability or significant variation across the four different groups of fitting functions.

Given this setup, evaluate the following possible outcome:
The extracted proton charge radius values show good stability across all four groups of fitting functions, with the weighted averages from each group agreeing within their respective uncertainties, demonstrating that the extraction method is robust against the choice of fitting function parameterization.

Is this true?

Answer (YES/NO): YES